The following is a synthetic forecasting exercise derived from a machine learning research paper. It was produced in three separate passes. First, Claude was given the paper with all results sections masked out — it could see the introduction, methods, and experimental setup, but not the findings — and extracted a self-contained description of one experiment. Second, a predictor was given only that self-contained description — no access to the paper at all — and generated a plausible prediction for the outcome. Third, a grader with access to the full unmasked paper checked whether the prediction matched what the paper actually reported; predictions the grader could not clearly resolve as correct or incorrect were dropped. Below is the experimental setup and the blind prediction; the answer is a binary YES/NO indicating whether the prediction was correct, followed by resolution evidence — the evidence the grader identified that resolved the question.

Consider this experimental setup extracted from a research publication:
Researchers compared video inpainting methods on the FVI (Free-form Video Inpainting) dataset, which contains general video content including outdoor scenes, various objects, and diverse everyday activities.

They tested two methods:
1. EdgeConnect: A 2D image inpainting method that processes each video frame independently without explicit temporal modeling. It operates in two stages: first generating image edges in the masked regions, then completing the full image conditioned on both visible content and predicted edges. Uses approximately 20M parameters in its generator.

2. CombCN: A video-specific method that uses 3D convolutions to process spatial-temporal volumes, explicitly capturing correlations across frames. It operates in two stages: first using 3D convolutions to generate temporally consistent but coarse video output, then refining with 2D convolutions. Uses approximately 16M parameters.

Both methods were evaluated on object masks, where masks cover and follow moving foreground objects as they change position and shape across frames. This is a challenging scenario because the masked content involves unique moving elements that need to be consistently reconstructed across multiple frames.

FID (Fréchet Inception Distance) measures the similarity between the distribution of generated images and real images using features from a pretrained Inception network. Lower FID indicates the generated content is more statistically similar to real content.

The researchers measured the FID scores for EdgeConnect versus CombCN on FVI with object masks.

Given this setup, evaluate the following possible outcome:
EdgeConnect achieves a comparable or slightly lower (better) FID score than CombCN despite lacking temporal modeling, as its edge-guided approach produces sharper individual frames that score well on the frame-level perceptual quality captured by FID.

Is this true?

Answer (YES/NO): YES